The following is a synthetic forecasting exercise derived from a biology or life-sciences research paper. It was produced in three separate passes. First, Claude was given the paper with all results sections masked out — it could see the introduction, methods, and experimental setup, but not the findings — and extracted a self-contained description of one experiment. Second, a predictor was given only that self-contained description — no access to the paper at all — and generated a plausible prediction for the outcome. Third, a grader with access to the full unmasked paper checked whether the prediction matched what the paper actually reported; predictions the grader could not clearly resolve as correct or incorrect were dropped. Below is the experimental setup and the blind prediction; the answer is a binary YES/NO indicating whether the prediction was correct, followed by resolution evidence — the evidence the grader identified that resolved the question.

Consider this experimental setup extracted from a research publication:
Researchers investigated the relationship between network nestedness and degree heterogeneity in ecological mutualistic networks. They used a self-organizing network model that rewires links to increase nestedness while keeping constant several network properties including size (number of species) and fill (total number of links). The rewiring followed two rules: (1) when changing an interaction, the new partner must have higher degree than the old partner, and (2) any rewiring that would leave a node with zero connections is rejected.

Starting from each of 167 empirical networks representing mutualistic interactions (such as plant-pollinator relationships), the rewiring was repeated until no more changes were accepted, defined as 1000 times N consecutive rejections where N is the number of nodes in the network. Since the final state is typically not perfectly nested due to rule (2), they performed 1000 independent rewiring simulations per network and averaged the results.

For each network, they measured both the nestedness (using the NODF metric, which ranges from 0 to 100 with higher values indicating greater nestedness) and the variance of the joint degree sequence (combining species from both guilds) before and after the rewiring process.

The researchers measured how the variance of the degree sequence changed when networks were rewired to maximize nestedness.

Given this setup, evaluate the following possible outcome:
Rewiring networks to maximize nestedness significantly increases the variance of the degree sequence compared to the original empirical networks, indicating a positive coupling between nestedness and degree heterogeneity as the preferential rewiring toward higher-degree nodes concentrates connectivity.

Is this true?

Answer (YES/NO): YES